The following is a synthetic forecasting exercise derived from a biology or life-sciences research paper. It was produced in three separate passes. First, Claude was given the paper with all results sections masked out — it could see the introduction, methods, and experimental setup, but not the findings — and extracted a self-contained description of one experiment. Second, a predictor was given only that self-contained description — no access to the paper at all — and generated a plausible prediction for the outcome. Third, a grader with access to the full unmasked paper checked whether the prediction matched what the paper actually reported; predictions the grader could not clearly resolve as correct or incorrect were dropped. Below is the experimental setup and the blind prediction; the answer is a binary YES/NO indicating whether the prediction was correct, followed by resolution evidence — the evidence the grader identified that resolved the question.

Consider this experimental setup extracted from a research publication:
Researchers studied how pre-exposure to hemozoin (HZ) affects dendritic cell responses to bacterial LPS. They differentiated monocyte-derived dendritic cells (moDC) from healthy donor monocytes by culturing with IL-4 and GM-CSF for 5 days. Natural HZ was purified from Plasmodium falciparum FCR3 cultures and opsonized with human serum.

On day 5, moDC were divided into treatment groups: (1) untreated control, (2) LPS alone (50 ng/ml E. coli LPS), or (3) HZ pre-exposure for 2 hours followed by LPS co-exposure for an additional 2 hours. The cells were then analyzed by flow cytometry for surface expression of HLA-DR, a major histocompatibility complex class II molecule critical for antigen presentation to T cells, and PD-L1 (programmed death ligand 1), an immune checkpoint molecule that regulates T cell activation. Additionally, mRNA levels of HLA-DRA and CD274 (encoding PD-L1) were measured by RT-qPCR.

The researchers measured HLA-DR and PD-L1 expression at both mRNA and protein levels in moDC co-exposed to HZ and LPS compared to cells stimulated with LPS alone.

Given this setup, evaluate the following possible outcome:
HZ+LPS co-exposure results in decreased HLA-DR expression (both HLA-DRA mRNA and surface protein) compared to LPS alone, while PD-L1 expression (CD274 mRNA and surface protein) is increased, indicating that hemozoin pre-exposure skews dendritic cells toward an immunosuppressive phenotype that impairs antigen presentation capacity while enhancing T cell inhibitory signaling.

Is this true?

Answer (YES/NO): NO